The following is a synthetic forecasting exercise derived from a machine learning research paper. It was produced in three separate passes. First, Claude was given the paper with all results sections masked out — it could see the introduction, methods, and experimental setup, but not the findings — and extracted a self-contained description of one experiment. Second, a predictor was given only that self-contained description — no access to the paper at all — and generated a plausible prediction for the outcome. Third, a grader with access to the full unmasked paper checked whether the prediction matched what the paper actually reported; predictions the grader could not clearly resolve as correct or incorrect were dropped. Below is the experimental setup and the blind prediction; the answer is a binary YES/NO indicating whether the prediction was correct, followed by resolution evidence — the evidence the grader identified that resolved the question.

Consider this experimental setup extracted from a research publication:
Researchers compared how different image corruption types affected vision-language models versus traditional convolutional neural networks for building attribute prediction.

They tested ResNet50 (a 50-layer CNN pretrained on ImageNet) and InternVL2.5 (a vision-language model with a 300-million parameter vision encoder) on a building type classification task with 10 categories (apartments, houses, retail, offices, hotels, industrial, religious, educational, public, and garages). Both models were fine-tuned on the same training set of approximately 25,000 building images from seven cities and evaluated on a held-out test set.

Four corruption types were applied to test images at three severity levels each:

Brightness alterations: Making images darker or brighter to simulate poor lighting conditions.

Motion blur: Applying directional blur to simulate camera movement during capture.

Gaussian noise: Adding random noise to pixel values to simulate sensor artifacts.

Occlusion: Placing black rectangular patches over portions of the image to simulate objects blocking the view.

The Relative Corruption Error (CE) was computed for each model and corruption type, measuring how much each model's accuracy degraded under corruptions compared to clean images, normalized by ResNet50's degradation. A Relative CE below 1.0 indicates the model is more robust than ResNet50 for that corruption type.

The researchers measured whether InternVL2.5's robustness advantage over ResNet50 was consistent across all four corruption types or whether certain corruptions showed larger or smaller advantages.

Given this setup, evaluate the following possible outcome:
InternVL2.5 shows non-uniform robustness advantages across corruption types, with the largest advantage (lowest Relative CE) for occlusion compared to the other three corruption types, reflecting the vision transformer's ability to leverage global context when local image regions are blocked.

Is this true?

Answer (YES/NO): YES